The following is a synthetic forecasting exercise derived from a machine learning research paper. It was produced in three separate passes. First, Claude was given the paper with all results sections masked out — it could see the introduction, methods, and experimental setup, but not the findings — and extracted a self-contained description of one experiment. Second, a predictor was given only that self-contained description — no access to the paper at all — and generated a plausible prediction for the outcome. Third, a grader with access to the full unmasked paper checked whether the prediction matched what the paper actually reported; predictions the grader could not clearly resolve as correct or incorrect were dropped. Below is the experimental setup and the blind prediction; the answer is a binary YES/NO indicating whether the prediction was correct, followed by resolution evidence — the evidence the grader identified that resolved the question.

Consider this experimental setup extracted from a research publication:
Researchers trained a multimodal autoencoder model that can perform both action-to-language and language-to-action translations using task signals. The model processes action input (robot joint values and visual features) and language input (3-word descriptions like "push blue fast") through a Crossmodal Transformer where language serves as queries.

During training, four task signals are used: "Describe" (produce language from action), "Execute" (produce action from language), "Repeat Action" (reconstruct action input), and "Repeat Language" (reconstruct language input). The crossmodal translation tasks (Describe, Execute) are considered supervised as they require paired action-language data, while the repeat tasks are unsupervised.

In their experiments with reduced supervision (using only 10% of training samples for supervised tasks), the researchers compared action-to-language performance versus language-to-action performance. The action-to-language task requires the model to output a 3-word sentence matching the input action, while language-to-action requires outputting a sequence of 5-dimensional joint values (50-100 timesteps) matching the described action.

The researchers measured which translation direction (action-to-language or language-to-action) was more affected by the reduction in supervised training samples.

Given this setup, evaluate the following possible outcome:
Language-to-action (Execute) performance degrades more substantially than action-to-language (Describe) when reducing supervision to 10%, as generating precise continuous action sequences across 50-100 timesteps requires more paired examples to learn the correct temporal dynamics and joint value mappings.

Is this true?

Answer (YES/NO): NO